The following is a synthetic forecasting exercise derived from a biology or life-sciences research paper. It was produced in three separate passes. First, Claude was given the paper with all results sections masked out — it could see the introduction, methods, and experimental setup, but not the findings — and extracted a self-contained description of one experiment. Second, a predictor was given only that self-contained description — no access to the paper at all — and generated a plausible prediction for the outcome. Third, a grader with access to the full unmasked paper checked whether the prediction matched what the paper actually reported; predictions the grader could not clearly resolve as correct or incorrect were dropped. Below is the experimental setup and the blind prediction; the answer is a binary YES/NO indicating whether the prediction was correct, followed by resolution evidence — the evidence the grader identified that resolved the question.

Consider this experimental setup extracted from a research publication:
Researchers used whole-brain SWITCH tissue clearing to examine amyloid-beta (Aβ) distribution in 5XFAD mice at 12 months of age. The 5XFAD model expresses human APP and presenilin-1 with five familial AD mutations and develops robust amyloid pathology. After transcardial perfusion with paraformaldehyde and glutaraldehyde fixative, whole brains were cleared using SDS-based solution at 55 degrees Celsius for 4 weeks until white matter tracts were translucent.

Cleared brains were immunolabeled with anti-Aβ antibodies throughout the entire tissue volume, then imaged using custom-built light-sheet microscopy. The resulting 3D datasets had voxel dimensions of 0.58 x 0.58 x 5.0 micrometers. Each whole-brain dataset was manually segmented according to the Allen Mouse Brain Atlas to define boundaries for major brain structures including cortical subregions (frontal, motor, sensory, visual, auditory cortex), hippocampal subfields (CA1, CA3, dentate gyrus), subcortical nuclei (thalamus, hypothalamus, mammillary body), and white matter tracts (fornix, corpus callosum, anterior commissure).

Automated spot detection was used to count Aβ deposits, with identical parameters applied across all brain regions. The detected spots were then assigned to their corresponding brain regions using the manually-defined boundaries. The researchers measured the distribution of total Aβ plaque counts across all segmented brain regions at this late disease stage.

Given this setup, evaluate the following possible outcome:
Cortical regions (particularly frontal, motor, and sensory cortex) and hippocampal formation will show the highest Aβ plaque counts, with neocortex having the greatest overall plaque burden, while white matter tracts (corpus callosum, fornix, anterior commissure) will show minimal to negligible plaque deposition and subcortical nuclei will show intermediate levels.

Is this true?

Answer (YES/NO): NO